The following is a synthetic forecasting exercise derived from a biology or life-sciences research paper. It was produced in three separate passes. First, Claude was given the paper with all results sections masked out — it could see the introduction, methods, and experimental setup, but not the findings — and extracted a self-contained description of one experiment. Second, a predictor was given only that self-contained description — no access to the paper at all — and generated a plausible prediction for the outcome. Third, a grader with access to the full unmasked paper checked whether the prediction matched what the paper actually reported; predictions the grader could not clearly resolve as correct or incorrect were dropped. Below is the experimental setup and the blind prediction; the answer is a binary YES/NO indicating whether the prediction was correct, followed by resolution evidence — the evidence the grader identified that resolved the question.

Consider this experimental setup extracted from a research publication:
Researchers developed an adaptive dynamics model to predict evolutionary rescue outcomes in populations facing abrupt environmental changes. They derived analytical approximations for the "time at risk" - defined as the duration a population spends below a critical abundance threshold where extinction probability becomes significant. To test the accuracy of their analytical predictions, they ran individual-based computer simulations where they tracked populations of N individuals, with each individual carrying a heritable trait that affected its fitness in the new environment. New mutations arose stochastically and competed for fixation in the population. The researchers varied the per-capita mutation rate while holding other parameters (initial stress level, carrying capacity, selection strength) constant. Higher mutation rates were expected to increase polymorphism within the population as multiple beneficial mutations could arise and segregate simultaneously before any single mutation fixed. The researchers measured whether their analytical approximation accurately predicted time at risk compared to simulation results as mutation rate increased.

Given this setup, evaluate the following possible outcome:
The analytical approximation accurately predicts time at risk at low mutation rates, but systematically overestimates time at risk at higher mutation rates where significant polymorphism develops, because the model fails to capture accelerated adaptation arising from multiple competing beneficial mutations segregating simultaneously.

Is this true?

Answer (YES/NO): NO